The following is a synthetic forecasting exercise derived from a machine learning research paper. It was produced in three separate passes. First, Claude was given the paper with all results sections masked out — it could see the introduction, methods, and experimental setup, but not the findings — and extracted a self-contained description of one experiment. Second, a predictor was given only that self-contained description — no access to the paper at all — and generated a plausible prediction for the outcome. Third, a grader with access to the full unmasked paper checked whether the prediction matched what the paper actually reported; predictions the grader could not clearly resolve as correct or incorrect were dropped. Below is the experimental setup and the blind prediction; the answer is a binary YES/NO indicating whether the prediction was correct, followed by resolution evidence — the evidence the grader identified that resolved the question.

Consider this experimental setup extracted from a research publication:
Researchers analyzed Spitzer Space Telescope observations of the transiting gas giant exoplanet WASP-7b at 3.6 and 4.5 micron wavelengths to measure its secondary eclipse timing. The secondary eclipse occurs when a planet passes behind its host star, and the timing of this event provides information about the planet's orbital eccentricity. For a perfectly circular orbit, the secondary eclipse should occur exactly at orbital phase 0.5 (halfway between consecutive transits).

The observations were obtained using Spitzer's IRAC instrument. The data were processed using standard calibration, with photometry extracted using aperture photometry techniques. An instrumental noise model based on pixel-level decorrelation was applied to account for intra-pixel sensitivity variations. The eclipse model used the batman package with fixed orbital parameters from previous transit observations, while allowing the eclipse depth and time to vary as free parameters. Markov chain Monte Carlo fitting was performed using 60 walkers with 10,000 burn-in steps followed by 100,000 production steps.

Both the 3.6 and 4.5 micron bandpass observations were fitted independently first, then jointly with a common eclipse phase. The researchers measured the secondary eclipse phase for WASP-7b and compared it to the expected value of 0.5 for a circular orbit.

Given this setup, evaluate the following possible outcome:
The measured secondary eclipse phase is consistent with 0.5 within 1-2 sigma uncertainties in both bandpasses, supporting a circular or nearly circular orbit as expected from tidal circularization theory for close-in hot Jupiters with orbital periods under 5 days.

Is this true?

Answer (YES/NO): NO